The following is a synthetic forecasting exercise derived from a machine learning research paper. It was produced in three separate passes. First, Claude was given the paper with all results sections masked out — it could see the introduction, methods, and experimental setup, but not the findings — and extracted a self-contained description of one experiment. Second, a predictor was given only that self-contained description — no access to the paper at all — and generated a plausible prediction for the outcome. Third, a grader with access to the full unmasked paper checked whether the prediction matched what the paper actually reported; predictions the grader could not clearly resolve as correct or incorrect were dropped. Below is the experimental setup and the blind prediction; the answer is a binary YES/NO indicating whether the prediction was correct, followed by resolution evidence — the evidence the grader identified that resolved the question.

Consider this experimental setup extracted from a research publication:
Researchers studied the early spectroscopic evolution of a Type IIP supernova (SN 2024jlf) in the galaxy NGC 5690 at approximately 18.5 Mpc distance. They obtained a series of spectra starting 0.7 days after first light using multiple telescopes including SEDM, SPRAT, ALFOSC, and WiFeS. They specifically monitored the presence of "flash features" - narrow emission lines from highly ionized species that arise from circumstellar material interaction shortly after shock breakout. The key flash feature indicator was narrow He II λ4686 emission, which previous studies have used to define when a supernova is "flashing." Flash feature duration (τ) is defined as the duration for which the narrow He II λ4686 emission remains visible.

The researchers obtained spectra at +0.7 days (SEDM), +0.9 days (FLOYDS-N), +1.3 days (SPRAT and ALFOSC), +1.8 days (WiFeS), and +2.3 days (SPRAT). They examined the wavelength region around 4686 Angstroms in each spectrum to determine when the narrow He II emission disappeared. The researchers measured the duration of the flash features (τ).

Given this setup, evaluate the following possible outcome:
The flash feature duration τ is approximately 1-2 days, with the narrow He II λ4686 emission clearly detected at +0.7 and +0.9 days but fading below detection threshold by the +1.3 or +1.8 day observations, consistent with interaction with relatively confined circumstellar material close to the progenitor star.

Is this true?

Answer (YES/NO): NO